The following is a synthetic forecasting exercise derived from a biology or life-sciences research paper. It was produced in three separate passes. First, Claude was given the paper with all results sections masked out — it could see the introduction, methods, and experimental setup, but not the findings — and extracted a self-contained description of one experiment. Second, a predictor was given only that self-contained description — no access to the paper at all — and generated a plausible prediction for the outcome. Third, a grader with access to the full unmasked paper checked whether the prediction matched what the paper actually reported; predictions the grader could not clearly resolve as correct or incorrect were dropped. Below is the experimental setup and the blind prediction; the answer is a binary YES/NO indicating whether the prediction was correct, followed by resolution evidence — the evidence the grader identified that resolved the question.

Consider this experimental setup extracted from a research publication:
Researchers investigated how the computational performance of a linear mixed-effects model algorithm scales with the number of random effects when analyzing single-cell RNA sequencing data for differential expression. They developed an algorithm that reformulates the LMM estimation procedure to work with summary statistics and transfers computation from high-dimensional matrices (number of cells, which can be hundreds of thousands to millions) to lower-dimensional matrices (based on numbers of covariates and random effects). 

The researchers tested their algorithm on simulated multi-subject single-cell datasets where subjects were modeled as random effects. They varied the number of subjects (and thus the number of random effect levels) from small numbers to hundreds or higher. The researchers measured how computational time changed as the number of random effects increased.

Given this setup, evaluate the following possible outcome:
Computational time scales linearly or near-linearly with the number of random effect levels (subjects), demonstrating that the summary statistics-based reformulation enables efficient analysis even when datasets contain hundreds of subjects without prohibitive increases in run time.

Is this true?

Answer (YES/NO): NO